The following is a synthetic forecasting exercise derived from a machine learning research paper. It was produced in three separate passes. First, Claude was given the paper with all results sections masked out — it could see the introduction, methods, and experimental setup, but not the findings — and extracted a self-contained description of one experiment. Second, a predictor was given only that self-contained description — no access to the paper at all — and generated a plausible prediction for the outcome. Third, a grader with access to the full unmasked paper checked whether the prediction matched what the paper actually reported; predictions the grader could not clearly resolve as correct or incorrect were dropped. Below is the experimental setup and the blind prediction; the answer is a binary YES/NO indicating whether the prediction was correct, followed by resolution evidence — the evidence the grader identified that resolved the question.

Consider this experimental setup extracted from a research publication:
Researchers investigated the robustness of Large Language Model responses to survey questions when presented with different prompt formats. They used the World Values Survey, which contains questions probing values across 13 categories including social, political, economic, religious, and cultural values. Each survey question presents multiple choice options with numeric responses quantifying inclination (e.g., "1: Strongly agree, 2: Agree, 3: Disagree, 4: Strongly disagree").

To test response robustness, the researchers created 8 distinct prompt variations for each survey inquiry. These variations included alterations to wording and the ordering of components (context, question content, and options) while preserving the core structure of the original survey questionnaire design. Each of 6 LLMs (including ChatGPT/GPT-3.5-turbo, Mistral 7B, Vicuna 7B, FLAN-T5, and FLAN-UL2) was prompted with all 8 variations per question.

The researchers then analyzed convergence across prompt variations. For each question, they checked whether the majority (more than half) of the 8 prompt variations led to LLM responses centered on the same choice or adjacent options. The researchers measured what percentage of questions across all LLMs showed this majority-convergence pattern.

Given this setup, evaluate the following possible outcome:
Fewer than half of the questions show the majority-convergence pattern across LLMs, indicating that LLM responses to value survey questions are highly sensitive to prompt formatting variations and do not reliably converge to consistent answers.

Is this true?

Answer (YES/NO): NO